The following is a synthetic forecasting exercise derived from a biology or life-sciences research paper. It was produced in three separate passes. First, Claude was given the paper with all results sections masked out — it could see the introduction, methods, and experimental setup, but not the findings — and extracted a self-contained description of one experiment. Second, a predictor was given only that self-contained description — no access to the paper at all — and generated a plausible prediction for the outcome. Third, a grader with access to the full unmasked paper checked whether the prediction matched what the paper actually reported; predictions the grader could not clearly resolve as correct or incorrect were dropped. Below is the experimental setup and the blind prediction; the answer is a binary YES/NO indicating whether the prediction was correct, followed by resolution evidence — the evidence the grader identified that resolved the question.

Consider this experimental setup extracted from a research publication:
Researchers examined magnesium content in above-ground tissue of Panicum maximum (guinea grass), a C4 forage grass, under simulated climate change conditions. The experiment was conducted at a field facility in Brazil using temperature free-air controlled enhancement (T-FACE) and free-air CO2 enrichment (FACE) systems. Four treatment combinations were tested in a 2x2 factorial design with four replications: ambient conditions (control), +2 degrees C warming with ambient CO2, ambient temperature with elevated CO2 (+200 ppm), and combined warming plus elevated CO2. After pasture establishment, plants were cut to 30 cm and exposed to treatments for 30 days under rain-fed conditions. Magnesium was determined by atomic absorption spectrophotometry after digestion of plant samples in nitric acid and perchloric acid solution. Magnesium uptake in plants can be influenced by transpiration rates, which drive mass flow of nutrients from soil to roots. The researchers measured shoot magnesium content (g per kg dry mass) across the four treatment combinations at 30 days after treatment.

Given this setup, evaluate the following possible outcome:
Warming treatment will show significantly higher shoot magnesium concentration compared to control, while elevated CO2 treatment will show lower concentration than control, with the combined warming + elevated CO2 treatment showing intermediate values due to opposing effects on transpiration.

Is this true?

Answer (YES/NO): NO